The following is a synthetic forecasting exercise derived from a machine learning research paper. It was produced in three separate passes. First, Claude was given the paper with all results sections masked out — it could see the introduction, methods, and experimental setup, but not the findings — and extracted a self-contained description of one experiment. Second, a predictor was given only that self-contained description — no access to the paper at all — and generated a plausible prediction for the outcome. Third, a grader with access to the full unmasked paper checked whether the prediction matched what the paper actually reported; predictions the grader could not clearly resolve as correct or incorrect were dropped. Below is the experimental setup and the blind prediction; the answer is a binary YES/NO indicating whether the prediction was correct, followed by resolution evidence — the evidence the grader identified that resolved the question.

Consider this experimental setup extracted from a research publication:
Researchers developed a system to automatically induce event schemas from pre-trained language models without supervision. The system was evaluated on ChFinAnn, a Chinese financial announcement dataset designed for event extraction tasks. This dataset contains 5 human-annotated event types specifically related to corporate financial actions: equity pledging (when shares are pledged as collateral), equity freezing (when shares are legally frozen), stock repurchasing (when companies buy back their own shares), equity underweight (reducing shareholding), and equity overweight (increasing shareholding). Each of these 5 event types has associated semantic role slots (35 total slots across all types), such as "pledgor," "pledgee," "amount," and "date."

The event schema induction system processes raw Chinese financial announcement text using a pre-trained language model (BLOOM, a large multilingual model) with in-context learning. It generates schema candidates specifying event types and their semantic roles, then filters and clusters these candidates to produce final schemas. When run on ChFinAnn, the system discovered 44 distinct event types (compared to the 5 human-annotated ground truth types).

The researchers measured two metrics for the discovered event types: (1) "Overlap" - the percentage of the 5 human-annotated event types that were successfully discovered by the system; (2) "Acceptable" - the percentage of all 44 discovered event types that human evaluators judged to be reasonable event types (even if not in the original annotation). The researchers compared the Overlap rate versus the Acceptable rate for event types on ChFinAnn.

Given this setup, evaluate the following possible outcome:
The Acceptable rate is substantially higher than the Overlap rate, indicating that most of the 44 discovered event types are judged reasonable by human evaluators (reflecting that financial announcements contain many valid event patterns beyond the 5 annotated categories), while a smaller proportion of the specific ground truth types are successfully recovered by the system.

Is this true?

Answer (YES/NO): NO